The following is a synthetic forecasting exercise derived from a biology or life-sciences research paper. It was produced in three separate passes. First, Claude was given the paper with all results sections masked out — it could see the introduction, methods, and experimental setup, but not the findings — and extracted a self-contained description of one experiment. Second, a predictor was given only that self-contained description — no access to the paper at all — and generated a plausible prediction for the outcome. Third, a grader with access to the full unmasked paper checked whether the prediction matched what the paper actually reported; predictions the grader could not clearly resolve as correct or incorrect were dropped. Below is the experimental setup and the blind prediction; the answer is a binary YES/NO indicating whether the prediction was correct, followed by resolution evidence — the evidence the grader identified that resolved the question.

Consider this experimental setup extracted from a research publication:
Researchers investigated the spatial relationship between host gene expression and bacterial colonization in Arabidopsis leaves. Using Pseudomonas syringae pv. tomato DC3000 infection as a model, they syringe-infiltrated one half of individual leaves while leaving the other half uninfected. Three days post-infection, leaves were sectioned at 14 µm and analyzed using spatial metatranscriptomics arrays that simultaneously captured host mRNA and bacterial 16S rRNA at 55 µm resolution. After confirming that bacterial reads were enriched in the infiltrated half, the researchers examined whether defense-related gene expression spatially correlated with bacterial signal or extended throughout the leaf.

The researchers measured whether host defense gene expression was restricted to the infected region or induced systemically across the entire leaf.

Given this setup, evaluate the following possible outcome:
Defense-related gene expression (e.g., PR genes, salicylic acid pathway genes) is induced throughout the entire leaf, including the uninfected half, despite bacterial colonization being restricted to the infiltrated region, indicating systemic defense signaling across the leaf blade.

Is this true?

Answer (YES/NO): NO